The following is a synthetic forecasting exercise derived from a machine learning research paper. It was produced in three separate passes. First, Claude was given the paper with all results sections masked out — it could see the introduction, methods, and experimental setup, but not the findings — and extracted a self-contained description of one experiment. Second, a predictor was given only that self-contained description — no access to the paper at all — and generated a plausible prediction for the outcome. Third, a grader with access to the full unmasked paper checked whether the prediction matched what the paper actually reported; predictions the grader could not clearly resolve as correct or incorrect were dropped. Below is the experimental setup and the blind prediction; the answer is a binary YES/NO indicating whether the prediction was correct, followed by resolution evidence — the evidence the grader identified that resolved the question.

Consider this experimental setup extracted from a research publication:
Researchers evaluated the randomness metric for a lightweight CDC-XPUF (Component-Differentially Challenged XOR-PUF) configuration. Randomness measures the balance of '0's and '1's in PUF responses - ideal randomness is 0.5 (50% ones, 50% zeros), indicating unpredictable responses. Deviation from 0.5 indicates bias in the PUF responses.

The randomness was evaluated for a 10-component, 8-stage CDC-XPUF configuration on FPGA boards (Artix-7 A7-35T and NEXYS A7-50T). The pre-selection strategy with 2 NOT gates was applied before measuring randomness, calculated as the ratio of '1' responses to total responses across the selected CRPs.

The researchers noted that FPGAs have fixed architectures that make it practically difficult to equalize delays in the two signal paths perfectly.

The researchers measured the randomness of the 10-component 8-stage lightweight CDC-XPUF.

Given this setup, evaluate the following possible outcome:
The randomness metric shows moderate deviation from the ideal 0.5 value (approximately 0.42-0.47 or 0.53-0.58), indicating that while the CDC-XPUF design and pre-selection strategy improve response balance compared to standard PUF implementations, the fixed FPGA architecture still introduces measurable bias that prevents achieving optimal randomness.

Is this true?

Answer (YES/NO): NO